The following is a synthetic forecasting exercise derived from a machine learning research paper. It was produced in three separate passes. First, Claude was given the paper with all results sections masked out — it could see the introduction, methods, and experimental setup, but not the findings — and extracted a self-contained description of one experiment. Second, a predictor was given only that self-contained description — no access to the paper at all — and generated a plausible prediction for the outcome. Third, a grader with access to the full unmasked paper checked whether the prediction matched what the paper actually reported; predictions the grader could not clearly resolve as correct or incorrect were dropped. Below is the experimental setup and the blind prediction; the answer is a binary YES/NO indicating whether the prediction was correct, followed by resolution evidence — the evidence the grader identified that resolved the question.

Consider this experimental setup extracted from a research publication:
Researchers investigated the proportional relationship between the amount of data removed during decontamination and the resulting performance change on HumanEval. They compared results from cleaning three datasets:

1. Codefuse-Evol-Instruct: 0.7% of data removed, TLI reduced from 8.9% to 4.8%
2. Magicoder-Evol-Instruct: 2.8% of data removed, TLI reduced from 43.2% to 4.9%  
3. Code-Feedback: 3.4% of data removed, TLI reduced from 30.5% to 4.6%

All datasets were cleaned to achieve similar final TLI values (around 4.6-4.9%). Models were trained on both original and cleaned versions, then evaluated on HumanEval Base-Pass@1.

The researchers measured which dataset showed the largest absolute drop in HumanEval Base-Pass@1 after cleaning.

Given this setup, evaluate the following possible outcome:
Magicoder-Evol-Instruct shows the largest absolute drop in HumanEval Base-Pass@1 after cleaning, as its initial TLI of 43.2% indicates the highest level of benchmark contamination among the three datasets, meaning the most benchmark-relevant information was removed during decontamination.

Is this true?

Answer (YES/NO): NO